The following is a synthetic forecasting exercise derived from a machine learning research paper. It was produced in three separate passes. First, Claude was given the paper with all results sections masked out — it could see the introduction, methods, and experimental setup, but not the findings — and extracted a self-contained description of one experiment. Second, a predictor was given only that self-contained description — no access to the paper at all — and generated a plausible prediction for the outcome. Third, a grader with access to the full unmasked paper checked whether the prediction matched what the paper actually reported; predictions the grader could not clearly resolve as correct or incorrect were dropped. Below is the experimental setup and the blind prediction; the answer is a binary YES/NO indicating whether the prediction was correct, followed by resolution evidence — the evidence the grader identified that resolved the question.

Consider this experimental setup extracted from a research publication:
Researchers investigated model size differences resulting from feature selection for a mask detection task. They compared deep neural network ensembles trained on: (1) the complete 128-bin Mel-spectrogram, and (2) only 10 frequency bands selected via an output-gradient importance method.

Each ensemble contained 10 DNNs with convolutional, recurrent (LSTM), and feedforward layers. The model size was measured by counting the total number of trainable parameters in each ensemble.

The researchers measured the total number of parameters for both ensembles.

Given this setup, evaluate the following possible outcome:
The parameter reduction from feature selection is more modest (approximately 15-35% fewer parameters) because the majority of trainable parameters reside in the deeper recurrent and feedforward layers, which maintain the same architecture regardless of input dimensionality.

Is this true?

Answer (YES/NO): NO